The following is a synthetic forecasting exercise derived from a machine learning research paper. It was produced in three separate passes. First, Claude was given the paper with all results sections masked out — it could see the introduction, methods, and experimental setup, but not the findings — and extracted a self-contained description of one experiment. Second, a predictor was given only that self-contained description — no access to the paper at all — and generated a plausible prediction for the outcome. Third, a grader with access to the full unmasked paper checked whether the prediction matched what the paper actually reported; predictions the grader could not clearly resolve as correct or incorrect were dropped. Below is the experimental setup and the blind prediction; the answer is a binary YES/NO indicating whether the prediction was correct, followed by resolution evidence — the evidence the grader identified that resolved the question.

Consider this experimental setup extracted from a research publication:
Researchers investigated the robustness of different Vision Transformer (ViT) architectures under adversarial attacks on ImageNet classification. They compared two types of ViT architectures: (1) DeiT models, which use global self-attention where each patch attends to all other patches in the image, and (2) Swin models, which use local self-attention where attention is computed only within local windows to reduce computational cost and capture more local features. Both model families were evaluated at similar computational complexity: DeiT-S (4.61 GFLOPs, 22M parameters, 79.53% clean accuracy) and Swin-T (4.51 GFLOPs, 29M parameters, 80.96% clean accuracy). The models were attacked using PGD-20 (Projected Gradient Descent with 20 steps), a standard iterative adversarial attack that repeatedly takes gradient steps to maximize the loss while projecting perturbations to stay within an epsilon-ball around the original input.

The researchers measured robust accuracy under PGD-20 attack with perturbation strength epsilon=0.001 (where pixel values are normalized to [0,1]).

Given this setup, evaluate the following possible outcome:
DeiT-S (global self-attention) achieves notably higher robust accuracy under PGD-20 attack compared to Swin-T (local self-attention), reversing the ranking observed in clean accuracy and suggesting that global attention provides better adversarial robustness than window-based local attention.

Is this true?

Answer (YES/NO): YES